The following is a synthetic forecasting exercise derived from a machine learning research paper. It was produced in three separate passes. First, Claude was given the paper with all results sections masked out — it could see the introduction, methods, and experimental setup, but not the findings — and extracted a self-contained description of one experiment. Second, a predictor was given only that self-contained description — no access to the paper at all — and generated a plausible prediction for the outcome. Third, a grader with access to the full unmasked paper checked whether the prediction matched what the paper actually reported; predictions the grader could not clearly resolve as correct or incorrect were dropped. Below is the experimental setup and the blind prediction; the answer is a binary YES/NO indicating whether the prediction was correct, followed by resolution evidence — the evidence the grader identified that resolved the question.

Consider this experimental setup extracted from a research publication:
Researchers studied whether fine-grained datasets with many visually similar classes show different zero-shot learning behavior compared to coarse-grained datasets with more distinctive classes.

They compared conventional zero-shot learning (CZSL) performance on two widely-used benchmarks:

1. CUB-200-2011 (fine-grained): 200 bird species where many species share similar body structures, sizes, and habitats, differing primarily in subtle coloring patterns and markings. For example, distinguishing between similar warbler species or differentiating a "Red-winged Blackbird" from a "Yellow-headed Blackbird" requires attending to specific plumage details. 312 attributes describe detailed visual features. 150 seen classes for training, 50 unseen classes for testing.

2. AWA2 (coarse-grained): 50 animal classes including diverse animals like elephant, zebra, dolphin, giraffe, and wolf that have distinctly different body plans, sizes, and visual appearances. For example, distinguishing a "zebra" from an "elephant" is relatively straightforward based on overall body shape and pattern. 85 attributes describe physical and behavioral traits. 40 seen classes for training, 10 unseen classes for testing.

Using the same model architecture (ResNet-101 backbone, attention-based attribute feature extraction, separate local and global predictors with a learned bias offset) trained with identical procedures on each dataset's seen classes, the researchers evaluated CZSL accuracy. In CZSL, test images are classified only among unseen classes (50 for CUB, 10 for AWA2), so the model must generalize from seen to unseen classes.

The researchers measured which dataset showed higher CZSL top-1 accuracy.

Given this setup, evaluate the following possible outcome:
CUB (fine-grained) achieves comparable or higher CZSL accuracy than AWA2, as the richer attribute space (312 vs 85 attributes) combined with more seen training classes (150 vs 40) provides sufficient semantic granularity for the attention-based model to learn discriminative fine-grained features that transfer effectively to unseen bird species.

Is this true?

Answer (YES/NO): YES